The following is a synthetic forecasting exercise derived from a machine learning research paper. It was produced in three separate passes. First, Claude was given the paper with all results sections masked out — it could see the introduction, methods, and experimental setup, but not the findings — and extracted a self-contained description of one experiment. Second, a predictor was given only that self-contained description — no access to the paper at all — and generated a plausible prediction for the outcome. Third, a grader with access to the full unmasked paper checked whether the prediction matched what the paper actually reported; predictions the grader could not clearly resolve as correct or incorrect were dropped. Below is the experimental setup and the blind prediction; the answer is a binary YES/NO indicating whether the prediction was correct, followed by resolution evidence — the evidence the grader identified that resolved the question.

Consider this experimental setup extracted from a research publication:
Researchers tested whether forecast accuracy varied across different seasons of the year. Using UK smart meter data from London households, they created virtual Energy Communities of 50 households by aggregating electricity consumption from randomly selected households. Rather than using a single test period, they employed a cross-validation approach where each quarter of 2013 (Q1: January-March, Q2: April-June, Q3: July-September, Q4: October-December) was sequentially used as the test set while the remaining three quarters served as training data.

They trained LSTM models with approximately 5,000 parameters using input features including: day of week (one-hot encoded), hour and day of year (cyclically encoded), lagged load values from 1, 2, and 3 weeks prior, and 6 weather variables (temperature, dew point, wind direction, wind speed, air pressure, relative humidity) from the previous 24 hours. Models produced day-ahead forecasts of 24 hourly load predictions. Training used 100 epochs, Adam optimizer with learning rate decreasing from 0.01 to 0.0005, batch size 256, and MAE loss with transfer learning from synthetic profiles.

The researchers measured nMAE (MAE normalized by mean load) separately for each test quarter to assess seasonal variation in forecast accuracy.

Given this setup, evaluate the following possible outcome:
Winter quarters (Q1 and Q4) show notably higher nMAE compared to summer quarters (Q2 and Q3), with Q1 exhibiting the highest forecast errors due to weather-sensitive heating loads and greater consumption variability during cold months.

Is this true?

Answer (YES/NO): NO